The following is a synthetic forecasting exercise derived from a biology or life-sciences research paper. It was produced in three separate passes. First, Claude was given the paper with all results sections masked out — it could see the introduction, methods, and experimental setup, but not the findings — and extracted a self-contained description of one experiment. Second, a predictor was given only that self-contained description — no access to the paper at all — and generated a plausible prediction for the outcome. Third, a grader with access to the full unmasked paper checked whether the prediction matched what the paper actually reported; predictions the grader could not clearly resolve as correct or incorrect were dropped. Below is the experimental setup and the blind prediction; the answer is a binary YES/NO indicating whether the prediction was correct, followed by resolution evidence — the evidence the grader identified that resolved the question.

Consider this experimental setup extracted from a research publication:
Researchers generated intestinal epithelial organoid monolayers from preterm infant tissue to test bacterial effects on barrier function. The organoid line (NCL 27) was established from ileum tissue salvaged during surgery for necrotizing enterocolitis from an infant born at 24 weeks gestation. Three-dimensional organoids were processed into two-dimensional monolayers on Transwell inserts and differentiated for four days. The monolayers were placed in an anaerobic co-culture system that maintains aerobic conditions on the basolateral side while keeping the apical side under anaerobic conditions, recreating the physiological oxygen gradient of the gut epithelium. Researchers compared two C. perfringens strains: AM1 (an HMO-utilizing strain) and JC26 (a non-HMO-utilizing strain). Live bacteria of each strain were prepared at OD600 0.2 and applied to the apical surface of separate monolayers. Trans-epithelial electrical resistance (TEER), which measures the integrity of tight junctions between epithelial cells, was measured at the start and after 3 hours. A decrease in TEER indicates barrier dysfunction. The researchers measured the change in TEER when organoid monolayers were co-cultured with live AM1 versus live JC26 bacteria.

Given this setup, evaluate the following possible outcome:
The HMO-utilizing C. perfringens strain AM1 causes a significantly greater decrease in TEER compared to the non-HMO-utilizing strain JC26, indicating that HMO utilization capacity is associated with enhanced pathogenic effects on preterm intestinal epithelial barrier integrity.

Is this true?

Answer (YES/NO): NO